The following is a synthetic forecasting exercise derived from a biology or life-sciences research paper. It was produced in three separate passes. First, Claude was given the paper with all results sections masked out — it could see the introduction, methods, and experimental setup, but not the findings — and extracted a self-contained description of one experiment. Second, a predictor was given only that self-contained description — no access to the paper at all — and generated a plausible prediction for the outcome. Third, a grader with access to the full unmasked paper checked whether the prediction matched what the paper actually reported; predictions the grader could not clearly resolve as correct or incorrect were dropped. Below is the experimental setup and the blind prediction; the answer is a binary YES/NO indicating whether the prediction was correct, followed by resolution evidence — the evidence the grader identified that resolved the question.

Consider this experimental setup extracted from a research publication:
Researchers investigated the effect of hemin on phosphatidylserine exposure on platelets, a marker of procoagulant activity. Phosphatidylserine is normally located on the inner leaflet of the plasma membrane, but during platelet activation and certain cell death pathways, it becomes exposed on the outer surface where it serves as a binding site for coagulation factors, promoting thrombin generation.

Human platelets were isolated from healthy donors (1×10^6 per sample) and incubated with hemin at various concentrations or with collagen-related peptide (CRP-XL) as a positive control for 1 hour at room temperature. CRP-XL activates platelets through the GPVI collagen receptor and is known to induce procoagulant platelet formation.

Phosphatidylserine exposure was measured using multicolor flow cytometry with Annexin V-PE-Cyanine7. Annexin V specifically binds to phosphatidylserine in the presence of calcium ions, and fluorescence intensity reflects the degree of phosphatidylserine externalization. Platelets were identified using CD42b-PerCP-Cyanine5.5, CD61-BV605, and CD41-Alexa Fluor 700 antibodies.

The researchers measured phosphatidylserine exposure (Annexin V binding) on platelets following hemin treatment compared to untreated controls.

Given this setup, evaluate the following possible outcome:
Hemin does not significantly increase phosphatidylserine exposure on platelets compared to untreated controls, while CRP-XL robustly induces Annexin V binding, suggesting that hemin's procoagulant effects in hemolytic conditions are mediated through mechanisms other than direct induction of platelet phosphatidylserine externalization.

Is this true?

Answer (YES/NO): NO